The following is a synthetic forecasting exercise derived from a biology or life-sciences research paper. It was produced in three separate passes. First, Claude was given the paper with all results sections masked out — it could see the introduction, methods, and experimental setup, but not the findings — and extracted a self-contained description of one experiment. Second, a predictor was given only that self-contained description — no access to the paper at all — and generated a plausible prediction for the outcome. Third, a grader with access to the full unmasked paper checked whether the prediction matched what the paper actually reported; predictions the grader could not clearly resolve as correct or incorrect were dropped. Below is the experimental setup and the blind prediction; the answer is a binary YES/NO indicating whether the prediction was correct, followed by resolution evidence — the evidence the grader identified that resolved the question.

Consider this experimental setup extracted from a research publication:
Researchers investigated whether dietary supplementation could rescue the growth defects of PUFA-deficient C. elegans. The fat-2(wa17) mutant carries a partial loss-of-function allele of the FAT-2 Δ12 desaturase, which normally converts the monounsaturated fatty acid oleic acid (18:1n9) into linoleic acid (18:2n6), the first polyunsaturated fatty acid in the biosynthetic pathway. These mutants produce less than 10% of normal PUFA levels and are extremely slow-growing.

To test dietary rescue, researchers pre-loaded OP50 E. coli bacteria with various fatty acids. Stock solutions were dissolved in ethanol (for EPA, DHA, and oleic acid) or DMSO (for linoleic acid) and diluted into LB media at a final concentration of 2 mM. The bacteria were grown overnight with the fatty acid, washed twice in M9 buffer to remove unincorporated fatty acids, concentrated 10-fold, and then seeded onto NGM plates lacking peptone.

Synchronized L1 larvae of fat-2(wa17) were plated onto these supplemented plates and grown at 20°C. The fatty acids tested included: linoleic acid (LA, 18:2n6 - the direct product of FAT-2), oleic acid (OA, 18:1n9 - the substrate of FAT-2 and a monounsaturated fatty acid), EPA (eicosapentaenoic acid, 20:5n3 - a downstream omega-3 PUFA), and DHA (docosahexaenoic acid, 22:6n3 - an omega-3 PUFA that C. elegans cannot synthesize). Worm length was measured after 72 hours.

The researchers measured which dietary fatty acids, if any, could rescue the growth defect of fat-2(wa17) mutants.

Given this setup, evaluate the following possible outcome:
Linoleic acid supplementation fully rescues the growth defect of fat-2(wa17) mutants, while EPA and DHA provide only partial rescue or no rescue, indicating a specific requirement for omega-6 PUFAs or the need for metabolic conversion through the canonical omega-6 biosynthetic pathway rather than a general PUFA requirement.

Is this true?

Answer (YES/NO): NO